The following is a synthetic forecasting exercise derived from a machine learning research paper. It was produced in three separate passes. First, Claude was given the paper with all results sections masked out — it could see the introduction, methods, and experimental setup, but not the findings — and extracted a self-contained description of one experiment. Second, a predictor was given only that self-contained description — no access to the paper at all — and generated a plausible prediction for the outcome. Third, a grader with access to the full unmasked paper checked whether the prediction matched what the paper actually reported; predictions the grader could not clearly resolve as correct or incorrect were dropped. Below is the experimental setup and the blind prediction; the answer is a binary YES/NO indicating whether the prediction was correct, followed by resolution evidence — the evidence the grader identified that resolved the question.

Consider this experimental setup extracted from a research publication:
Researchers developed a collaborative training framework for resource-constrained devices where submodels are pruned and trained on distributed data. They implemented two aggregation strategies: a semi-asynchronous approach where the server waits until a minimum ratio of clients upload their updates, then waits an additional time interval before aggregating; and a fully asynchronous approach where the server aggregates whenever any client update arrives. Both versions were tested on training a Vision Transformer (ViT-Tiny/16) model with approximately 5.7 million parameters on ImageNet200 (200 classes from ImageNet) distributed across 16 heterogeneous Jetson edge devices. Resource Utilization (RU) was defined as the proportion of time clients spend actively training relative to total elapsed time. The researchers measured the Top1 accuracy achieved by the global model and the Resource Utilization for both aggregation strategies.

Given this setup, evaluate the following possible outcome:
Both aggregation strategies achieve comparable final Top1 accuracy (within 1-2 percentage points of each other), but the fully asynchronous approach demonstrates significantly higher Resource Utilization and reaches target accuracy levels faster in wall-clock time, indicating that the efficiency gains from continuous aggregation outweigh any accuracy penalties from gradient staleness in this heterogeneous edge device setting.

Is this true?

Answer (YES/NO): NO